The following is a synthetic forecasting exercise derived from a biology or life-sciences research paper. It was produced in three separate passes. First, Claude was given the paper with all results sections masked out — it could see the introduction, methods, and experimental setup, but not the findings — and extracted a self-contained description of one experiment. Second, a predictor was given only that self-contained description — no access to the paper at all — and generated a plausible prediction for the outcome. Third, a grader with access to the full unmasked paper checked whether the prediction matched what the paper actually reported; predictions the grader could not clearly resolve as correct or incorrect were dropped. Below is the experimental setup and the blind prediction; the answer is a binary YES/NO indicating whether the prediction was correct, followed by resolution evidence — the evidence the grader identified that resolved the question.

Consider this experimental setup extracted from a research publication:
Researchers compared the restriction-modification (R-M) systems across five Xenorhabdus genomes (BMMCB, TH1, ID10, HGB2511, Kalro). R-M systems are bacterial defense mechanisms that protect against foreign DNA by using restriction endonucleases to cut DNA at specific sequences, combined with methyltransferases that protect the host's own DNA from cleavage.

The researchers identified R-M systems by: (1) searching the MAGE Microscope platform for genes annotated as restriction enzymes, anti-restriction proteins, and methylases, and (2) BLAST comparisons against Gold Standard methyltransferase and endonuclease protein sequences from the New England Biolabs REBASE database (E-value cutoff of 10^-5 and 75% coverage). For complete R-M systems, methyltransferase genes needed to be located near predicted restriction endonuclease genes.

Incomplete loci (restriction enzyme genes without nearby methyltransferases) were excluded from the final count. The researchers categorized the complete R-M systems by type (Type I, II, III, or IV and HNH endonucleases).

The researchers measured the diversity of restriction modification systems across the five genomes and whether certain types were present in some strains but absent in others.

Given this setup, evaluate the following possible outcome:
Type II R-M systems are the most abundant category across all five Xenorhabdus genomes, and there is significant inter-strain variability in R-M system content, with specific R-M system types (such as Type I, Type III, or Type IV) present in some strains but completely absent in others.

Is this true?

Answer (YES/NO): NO